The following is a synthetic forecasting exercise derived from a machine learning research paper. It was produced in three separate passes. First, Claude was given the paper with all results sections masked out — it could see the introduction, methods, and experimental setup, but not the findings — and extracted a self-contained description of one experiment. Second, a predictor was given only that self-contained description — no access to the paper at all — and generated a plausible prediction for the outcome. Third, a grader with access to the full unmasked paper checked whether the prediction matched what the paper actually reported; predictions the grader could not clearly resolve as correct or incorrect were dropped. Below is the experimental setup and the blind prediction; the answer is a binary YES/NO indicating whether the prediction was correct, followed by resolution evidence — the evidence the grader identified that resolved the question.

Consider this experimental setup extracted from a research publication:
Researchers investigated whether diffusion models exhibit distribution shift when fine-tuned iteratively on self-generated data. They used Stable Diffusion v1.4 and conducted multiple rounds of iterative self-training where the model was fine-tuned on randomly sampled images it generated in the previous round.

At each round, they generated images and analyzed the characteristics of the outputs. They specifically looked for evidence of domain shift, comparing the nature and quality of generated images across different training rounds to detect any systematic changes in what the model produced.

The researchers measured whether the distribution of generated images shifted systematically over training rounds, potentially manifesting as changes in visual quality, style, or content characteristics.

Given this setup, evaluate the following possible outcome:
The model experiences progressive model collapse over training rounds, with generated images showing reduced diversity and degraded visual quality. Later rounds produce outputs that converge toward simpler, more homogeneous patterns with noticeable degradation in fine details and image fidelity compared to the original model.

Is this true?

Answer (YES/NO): YES